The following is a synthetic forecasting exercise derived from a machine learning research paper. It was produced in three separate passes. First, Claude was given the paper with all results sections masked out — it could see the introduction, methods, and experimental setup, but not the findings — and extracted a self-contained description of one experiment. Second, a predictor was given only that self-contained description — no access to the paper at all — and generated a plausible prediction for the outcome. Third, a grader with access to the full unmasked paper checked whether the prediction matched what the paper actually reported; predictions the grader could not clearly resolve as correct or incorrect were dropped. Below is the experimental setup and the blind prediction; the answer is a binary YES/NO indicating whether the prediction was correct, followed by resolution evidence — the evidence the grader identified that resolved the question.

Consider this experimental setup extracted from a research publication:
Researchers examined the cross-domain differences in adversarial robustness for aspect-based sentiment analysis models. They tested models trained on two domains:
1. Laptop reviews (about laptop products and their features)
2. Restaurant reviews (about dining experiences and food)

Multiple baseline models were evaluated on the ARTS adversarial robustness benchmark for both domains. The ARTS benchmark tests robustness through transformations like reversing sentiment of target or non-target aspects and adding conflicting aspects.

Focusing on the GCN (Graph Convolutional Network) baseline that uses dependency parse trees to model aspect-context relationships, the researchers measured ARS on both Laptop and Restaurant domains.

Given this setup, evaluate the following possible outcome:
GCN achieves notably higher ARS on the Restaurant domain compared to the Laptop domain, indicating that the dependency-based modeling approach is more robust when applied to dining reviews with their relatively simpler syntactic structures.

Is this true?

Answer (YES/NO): YES